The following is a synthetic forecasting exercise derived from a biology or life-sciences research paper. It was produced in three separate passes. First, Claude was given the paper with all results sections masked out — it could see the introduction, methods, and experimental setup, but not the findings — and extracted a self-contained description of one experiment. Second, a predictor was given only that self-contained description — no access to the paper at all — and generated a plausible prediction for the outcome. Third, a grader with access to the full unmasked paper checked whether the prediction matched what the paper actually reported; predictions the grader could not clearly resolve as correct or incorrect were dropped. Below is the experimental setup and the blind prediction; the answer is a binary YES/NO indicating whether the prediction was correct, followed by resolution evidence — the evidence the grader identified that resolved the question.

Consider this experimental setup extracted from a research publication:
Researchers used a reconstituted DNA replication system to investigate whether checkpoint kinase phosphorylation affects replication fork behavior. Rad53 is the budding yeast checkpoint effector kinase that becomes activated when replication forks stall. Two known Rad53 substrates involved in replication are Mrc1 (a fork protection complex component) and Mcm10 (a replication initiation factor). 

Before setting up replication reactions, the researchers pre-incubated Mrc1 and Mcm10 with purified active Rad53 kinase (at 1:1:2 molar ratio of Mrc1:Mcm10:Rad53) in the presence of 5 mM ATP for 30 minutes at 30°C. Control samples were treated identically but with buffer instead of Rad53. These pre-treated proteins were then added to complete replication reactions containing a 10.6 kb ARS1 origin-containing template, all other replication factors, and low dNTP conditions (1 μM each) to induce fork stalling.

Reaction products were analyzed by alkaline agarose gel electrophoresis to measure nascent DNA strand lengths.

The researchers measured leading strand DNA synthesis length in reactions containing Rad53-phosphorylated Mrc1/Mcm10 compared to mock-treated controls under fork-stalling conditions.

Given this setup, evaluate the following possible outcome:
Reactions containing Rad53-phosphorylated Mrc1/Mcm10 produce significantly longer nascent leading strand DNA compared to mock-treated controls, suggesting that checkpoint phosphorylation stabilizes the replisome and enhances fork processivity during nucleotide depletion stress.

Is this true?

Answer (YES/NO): NO